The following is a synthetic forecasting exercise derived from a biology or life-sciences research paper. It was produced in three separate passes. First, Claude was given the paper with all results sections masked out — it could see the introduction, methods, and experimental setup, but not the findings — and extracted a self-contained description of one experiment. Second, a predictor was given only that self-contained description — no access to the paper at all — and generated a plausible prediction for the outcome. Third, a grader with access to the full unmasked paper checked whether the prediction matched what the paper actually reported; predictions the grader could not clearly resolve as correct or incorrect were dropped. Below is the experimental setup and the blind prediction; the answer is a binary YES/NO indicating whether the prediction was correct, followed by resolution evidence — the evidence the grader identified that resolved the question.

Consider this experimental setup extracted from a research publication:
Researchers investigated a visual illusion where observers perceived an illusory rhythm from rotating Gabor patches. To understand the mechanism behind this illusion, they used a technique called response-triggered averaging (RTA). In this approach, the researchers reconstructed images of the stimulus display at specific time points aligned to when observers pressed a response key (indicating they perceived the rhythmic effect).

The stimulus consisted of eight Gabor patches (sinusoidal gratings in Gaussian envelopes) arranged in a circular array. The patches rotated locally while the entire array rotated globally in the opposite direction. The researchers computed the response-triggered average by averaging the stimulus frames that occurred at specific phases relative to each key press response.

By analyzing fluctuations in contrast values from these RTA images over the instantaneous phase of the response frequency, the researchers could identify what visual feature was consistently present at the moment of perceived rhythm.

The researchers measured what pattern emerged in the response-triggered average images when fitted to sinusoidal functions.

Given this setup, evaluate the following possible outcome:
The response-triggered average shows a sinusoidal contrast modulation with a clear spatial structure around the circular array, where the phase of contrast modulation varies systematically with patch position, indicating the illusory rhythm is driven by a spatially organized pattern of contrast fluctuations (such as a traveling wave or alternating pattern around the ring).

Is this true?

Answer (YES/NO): NO